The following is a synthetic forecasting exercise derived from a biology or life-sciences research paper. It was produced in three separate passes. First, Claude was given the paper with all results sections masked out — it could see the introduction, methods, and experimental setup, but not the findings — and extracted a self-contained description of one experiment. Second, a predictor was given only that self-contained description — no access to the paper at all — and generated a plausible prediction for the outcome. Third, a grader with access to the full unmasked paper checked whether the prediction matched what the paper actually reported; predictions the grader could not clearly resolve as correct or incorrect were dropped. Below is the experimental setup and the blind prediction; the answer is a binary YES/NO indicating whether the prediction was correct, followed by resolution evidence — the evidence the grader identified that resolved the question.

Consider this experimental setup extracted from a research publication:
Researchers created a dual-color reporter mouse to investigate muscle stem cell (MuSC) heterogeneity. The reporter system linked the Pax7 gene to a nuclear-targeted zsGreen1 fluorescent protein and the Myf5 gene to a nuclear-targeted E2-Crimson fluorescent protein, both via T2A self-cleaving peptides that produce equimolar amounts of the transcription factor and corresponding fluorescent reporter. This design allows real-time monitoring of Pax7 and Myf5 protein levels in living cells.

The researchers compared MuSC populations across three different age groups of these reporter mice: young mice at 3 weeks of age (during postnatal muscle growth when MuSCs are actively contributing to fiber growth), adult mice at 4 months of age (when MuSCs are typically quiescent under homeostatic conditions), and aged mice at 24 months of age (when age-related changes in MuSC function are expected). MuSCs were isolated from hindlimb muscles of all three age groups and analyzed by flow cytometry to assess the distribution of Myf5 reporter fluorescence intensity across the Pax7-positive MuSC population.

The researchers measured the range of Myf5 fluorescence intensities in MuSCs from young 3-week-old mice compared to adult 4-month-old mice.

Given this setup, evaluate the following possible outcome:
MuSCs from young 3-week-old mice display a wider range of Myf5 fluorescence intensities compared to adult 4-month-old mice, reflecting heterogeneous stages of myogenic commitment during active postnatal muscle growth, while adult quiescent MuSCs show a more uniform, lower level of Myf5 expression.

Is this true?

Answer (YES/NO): YES